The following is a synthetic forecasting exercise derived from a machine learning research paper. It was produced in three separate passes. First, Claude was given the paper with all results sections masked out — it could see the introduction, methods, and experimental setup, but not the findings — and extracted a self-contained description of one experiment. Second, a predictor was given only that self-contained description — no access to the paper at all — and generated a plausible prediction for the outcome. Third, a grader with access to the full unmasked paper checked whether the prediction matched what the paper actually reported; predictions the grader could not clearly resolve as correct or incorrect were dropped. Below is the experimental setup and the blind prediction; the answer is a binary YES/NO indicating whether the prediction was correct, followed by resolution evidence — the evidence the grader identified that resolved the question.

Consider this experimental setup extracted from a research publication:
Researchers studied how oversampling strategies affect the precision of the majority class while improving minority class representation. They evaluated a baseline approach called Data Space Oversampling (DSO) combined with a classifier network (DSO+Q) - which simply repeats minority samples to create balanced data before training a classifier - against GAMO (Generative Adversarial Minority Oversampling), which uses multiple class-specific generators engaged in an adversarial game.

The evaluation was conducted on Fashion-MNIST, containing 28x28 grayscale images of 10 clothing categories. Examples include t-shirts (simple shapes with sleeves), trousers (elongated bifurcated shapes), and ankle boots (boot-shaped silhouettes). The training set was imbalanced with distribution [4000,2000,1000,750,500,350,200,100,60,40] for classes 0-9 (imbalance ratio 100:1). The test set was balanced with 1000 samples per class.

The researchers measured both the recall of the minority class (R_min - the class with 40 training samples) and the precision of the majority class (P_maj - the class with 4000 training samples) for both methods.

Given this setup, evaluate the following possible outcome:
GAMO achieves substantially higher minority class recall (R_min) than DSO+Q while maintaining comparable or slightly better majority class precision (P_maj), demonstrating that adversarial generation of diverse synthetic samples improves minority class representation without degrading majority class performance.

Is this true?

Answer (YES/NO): NO